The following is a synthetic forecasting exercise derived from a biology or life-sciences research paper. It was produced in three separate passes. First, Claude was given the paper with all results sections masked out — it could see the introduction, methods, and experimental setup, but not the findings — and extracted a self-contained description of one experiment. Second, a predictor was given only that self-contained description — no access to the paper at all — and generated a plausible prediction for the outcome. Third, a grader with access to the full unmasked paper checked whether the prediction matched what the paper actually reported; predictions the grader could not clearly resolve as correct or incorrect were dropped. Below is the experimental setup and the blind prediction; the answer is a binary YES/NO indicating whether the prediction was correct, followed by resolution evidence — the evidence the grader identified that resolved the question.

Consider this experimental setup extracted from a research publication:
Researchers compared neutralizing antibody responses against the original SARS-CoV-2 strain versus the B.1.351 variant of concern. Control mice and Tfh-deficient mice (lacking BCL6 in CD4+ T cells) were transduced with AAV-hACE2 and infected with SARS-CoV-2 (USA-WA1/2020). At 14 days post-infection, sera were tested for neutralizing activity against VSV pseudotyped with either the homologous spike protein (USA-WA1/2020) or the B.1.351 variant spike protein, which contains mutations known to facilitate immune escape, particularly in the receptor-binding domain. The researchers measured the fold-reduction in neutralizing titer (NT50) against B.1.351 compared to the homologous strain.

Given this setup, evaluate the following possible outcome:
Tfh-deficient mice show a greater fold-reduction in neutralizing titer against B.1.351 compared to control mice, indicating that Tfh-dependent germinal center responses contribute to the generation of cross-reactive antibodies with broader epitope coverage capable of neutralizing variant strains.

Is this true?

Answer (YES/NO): NO